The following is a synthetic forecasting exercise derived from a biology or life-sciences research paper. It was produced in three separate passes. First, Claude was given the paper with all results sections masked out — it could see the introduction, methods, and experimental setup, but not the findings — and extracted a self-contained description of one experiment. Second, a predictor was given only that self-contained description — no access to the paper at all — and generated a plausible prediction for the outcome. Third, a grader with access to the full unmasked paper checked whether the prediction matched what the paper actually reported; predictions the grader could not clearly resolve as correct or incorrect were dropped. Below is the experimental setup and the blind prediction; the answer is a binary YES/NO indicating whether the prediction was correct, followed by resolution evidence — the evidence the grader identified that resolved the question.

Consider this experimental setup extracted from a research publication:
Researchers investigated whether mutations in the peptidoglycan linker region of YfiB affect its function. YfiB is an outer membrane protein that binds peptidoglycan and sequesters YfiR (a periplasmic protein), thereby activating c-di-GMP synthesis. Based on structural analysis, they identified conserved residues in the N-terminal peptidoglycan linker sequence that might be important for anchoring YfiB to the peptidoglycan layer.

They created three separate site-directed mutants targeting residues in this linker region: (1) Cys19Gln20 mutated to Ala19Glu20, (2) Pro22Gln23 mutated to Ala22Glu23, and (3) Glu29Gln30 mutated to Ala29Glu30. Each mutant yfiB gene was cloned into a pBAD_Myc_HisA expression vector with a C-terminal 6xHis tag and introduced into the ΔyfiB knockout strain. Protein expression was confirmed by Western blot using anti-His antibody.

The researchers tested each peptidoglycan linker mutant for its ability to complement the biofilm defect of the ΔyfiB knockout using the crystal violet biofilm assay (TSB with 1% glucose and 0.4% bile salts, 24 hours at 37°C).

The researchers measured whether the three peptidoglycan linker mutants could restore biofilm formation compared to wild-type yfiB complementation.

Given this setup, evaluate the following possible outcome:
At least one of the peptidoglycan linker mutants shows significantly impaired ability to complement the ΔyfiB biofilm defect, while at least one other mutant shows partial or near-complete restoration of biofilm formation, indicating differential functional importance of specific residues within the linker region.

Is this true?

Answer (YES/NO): YES